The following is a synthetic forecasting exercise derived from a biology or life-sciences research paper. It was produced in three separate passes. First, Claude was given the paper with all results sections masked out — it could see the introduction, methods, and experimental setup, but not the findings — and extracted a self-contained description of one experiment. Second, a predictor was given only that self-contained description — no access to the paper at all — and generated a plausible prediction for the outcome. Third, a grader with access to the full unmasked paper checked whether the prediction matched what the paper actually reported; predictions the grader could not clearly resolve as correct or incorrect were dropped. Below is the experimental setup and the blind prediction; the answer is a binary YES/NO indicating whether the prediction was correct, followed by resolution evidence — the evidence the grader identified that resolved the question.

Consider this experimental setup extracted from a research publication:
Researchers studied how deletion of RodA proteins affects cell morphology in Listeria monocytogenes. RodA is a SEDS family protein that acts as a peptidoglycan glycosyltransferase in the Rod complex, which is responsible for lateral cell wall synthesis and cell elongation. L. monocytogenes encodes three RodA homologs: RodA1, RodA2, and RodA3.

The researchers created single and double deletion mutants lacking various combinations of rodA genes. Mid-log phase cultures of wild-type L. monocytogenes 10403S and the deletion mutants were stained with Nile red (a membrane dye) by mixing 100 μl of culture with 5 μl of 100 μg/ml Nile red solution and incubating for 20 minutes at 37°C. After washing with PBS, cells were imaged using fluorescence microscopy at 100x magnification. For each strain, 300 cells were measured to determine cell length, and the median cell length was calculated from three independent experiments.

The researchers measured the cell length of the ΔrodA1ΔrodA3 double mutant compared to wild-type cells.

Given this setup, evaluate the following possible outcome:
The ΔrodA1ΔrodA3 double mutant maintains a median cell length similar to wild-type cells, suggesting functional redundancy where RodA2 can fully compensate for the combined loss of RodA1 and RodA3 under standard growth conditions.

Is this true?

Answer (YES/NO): NO